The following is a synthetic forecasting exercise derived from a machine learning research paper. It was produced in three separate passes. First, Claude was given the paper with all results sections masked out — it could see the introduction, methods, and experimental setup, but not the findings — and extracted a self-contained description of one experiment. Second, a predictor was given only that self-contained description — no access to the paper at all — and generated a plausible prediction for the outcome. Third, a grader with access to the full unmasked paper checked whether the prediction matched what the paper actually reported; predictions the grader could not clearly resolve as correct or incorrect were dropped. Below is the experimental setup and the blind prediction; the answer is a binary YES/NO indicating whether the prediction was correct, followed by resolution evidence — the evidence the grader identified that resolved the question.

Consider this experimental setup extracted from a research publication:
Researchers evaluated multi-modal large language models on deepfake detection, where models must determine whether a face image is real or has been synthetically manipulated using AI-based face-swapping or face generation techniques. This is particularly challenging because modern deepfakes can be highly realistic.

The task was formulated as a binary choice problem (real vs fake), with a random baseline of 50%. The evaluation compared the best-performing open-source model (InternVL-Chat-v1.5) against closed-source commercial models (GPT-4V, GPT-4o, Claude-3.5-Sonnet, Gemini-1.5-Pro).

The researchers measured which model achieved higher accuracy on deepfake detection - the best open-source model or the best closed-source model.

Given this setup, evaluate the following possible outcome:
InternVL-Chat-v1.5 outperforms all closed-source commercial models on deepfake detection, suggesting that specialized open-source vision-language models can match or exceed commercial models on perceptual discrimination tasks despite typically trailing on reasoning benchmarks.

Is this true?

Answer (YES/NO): YES